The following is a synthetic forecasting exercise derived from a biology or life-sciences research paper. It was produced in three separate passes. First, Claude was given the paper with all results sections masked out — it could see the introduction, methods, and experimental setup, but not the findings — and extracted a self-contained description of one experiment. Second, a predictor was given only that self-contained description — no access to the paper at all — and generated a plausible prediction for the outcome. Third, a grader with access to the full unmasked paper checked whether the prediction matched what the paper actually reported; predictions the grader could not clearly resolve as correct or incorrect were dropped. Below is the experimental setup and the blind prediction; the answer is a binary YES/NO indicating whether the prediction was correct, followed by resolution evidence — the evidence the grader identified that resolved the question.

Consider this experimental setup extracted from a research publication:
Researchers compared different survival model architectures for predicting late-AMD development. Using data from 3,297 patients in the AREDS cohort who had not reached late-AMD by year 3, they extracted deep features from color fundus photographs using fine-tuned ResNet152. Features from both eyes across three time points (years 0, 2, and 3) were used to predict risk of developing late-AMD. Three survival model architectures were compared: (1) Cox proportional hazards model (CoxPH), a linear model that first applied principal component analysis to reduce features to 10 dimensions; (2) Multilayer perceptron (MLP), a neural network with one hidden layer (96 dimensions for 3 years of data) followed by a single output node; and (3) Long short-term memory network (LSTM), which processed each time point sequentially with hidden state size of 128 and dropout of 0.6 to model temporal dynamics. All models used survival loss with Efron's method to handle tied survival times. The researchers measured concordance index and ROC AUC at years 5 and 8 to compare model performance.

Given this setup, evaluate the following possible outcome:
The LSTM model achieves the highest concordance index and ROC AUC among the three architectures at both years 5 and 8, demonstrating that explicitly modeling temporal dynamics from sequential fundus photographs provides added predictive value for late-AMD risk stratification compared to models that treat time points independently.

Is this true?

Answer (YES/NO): NO